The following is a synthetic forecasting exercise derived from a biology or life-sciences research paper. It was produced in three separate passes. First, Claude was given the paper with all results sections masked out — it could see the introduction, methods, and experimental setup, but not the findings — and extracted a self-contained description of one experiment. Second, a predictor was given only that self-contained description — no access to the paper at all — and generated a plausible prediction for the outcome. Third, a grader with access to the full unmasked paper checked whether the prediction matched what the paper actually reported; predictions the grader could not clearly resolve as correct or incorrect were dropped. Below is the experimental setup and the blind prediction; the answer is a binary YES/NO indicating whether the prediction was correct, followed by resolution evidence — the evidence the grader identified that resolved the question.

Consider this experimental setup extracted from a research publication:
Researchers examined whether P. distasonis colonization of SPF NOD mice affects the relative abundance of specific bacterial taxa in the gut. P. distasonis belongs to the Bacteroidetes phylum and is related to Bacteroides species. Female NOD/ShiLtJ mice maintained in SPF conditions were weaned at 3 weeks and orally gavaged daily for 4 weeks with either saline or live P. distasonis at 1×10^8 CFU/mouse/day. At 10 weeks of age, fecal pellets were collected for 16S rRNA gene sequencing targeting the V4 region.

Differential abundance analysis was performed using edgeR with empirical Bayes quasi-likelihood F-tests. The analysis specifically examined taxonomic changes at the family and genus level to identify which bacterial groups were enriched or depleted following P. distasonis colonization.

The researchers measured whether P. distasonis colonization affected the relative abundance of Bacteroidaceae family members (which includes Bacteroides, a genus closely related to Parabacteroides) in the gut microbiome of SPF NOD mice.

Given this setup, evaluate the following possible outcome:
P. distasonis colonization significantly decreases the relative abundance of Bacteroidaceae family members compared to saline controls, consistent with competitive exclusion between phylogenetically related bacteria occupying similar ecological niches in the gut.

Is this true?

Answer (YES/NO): NO